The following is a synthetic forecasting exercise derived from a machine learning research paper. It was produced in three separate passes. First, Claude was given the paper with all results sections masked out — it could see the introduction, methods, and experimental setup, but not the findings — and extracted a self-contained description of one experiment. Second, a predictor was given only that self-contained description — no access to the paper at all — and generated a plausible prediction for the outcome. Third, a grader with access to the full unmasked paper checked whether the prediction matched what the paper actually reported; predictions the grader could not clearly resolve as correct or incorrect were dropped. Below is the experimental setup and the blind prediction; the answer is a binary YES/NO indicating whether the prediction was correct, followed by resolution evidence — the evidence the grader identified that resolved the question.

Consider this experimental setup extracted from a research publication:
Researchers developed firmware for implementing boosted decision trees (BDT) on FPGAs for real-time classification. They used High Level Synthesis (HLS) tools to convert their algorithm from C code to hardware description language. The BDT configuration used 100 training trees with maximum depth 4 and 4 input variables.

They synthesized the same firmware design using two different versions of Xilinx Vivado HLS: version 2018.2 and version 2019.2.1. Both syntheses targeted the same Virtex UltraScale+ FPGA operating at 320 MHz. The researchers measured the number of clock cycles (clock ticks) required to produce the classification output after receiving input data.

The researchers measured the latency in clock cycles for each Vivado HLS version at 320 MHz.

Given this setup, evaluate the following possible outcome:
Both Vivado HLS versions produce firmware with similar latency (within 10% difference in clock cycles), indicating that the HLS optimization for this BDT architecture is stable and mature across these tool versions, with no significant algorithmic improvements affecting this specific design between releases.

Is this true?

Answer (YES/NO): NO